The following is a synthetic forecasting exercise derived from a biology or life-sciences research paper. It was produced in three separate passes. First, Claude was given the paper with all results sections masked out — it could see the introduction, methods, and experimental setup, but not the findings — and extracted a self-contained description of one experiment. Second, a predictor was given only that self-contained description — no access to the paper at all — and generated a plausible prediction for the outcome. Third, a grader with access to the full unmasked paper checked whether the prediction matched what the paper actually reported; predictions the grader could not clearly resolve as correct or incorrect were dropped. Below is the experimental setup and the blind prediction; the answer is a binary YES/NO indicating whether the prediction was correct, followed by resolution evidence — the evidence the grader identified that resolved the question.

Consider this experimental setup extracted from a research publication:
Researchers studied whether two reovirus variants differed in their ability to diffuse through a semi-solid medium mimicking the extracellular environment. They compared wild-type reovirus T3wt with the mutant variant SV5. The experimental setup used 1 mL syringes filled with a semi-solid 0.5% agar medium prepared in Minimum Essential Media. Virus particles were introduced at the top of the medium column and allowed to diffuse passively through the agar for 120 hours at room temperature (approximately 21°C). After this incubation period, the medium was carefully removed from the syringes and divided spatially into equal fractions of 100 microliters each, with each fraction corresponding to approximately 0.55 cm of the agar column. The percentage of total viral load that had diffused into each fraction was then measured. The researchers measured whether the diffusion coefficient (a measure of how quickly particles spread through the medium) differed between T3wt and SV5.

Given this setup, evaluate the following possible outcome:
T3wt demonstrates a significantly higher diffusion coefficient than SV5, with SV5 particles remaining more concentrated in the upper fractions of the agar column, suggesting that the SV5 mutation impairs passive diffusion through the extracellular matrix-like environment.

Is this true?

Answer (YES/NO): NO